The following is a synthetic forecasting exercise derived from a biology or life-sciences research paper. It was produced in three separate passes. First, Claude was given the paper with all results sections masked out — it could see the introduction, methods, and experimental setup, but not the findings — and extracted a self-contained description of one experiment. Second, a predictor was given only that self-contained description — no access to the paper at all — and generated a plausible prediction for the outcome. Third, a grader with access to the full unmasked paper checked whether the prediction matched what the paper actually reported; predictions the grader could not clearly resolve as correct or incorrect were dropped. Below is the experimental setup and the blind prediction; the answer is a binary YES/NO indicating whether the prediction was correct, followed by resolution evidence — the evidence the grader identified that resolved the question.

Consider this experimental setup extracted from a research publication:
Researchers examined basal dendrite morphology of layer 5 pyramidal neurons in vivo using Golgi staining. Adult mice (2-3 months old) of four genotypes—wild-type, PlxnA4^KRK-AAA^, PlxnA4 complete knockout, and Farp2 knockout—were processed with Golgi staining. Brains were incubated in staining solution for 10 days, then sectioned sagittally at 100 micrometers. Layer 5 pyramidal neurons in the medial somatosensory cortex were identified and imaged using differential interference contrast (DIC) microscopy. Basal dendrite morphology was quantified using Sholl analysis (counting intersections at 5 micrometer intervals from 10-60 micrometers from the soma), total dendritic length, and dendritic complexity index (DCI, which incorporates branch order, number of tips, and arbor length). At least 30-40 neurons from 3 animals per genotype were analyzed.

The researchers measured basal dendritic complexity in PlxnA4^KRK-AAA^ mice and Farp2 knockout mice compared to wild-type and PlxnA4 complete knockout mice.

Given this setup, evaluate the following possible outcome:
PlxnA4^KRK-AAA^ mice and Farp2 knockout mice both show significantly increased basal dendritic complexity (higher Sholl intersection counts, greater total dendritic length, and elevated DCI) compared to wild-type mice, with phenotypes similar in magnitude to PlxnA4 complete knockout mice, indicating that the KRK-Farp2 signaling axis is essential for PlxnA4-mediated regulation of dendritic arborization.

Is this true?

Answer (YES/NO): NO